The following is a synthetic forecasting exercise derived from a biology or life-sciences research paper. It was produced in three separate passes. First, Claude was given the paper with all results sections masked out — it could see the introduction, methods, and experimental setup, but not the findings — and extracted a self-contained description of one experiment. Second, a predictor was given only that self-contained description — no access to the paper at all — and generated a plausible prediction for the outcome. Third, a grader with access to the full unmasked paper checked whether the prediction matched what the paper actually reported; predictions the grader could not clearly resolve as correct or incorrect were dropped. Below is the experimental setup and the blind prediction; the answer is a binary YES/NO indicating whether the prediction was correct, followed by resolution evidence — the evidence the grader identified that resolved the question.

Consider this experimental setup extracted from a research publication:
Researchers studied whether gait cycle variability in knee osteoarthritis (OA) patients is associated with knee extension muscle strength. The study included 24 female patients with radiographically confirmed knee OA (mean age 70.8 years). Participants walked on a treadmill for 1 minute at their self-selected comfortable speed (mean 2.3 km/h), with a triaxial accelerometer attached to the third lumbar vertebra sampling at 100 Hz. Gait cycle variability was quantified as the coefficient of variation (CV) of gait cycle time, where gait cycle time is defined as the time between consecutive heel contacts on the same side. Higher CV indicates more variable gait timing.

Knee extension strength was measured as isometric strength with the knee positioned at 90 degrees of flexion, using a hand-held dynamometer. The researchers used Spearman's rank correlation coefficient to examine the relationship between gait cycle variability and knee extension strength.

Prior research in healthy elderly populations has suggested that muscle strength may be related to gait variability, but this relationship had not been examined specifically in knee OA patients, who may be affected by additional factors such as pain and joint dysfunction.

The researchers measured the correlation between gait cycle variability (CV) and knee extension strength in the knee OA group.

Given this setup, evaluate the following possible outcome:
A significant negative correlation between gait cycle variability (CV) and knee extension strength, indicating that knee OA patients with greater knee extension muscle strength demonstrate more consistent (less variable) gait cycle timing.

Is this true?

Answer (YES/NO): NO